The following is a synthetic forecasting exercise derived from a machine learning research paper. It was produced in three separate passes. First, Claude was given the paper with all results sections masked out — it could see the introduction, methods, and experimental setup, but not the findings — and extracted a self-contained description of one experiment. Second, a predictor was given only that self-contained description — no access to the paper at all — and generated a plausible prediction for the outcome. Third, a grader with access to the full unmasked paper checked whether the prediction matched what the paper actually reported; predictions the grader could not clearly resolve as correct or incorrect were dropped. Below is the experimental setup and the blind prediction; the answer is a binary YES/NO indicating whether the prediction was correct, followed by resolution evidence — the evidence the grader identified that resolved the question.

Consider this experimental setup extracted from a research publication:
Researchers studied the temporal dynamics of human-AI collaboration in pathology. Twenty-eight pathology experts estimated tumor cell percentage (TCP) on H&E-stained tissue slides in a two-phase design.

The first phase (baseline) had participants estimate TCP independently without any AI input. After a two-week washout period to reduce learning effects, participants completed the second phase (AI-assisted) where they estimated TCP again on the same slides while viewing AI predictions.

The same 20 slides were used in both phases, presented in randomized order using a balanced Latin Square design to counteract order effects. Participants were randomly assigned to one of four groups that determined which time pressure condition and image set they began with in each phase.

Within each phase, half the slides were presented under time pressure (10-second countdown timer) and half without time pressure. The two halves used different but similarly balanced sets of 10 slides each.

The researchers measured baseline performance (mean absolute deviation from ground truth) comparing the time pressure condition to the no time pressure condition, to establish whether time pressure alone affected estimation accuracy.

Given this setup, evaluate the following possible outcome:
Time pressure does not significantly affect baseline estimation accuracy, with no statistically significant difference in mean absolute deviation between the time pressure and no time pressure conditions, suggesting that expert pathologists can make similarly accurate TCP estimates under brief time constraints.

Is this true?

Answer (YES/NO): NO